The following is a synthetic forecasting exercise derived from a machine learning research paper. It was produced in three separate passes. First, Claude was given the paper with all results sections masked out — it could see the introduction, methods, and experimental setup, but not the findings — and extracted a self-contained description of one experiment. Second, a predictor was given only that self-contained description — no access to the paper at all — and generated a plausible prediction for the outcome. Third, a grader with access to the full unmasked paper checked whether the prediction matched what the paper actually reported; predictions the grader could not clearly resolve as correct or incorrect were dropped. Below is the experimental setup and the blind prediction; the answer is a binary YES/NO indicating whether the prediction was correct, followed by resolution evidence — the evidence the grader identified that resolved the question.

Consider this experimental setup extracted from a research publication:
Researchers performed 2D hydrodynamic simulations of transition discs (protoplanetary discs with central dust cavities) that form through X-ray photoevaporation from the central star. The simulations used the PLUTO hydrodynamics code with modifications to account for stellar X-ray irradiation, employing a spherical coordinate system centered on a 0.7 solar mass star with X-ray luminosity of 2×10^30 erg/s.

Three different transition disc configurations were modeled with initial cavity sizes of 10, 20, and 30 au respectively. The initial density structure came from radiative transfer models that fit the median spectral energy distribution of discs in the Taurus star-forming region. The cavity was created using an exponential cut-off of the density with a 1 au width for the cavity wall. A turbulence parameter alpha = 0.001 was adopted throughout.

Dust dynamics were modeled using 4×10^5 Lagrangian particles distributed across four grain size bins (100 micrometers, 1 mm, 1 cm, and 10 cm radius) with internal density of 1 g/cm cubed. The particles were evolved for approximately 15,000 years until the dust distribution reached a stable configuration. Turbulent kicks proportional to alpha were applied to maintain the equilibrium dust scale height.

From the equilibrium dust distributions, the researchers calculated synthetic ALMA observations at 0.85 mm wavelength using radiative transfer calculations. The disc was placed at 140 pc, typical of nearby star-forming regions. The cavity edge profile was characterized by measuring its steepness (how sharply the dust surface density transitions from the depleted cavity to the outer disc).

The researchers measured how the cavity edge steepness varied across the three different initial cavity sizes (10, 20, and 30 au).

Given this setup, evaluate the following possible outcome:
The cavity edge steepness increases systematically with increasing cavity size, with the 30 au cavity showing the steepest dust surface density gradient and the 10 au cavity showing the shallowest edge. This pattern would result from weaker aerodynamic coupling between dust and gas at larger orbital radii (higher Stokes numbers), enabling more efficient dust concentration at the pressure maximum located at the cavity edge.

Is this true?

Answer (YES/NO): NO